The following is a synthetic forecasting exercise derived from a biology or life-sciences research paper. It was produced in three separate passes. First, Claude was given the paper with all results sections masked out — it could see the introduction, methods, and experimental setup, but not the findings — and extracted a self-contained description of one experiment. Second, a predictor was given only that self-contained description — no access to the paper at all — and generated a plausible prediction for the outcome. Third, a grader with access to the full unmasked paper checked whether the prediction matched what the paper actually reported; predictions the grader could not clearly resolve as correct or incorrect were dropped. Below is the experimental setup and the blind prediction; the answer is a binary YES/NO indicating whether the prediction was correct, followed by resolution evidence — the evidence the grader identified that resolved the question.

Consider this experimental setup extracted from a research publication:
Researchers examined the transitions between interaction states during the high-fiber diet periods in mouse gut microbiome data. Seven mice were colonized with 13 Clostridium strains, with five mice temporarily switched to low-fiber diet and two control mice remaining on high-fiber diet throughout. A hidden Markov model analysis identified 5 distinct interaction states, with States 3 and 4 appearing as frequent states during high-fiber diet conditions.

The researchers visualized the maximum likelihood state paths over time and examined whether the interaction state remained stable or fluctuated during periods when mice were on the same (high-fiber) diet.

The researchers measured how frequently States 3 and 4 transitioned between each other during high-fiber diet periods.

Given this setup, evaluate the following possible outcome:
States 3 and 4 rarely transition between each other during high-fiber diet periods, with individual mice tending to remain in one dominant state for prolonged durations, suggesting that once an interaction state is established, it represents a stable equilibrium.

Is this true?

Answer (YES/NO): NO